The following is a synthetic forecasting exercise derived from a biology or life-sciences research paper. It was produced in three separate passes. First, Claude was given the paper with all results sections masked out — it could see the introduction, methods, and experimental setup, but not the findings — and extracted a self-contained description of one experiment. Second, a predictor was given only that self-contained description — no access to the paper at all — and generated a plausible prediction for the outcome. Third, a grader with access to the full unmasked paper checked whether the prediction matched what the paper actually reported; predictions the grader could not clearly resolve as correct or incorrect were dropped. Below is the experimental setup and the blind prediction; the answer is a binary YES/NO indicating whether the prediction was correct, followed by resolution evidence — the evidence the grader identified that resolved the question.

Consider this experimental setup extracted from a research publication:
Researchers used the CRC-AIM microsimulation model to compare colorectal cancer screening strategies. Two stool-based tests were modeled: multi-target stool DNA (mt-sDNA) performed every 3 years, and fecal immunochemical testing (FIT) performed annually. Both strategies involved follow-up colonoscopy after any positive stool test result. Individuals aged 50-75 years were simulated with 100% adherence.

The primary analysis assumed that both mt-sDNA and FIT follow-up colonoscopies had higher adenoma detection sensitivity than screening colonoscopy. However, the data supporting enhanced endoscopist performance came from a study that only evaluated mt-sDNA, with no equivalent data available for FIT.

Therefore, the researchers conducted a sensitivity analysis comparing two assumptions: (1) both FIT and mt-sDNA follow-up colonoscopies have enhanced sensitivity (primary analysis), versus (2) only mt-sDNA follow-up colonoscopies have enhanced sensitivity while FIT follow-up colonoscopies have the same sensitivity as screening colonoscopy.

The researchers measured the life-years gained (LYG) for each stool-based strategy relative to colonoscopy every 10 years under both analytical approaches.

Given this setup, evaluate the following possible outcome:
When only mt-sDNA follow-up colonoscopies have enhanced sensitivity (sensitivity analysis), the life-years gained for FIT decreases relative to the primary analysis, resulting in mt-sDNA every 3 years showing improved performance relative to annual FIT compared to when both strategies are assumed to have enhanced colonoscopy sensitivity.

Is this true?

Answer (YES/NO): YES